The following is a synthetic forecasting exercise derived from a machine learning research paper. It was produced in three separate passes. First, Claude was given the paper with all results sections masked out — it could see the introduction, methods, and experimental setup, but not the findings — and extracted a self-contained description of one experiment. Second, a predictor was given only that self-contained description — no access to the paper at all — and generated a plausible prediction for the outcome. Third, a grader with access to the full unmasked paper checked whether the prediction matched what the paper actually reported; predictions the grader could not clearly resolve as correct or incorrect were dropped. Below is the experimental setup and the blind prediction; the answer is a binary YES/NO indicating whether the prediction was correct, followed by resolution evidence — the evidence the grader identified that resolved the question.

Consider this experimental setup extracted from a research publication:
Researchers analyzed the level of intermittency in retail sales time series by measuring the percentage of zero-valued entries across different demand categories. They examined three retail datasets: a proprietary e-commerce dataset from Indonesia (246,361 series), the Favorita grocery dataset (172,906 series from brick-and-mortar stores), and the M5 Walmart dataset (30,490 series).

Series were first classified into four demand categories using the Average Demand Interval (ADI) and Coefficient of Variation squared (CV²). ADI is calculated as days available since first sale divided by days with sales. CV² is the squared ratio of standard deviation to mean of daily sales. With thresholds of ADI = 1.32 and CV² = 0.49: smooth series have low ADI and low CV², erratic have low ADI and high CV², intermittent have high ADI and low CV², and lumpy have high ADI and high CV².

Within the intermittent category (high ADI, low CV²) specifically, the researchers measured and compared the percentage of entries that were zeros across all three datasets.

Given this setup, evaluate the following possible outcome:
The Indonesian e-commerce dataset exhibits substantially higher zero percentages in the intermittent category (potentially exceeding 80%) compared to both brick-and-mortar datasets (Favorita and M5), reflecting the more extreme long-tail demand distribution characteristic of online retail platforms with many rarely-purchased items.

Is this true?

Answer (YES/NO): YES